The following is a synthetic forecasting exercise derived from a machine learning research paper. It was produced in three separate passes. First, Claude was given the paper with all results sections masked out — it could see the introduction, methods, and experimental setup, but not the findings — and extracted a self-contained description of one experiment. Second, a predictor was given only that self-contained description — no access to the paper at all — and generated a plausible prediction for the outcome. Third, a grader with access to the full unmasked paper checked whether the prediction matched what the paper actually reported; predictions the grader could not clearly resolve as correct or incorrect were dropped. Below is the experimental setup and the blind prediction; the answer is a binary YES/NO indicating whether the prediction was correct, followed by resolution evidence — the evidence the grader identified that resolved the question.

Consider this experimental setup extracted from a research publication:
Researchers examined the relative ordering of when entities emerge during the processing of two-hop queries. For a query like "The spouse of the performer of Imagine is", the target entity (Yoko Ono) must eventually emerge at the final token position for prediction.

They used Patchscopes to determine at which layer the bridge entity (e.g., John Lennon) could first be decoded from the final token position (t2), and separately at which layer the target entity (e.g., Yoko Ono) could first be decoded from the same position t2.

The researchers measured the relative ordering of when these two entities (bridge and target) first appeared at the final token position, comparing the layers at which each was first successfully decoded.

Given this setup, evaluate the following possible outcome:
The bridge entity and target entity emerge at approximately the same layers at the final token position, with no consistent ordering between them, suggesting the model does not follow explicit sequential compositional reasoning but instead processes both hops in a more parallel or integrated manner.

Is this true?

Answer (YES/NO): NO